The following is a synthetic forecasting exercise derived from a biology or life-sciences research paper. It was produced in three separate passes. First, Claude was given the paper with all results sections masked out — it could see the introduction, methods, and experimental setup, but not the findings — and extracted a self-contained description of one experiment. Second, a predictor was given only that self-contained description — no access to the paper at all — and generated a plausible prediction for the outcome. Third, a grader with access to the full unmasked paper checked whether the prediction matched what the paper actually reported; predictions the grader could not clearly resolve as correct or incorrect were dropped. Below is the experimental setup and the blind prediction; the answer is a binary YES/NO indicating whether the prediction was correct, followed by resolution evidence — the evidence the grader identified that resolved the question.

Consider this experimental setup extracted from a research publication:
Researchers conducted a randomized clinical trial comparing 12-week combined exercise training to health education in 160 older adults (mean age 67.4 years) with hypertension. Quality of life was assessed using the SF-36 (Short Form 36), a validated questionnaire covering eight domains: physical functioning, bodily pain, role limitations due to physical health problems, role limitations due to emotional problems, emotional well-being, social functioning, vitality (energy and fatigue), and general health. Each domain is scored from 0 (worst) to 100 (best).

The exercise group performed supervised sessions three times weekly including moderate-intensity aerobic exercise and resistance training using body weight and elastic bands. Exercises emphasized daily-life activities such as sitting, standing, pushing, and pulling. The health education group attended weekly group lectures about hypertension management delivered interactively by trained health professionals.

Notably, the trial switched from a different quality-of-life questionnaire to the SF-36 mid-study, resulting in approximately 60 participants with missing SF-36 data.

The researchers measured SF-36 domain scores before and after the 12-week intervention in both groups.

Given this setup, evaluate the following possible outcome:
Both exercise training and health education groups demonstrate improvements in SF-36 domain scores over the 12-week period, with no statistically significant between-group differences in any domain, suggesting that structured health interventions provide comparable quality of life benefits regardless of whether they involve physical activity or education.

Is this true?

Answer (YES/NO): NO